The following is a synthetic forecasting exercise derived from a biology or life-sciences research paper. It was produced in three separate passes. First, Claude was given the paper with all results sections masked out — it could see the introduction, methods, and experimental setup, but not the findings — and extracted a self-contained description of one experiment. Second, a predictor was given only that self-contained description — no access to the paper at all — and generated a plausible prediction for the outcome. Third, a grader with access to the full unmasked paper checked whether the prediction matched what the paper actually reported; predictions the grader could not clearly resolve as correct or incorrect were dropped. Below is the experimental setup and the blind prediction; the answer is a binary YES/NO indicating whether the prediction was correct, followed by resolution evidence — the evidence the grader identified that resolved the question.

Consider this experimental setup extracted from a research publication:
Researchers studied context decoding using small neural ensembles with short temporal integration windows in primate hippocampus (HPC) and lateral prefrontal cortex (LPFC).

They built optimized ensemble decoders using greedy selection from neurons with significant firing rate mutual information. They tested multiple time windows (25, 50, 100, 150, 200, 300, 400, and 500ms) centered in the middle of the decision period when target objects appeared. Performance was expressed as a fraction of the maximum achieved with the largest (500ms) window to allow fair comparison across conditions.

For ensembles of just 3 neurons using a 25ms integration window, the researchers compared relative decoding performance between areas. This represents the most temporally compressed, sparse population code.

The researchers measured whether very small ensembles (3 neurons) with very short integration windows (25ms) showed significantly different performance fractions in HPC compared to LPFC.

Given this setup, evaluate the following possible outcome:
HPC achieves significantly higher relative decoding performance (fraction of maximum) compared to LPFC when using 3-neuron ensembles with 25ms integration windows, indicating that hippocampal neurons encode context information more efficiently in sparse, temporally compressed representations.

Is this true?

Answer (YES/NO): YES